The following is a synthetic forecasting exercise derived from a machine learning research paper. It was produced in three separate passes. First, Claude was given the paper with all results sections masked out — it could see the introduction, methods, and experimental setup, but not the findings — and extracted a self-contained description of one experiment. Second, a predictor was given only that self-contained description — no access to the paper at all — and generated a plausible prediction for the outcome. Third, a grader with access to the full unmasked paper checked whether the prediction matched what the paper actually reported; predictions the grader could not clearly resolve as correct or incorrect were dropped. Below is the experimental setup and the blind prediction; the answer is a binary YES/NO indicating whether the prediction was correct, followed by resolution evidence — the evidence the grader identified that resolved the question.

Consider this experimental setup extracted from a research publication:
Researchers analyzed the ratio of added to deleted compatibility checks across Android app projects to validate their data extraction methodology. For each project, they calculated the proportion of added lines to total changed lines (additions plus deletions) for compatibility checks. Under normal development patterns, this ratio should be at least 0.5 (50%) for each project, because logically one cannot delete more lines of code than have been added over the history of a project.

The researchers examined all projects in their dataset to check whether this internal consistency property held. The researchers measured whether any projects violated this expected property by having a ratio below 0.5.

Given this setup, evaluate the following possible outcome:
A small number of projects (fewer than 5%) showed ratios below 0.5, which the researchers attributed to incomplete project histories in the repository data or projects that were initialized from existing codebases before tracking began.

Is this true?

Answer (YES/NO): NO